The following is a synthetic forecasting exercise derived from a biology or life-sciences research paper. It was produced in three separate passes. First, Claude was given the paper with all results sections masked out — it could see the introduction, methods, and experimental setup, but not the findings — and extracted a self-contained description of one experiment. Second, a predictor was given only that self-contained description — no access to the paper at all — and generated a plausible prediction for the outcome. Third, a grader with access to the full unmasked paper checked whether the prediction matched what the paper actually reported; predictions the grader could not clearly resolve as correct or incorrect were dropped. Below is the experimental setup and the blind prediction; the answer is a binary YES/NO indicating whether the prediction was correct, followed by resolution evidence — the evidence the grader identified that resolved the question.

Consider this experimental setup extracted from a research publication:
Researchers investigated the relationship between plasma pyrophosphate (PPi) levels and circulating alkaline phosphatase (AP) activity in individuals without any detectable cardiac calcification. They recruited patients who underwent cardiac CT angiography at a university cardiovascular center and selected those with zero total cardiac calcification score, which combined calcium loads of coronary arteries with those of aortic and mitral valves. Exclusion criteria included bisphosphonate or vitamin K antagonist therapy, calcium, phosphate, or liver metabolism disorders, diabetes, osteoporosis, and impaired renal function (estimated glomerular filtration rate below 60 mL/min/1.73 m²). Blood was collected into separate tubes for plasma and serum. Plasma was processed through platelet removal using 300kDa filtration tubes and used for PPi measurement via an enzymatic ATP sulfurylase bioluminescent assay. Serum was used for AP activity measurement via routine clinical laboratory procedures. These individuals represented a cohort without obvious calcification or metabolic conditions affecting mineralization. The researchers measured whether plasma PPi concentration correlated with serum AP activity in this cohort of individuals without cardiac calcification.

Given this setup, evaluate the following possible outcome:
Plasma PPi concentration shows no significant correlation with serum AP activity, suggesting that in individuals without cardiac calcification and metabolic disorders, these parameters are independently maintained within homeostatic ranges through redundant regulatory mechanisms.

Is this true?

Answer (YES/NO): NO